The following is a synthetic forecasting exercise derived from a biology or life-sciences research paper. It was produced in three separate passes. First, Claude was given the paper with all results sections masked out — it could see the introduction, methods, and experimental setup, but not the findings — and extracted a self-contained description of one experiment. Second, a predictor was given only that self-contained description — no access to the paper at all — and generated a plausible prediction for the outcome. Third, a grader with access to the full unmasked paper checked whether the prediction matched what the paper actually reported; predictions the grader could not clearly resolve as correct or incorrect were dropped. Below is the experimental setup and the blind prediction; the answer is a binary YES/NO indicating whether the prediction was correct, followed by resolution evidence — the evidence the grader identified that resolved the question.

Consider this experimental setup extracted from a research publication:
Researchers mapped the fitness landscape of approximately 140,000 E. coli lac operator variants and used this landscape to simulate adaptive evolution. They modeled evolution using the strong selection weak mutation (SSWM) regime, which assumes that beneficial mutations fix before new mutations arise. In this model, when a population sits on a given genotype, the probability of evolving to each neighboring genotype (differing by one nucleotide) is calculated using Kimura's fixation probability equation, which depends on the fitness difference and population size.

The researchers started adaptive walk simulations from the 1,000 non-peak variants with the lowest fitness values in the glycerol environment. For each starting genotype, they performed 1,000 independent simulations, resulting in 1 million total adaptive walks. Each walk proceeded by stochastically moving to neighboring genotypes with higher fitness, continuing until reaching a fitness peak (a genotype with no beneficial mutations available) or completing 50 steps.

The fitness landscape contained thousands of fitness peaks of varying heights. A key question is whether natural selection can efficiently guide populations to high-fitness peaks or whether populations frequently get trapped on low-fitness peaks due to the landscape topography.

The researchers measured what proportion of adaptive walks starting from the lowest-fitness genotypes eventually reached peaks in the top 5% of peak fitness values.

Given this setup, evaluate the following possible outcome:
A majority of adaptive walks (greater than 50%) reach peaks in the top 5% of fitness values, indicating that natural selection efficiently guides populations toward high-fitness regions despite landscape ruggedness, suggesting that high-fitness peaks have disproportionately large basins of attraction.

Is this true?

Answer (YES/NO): NO